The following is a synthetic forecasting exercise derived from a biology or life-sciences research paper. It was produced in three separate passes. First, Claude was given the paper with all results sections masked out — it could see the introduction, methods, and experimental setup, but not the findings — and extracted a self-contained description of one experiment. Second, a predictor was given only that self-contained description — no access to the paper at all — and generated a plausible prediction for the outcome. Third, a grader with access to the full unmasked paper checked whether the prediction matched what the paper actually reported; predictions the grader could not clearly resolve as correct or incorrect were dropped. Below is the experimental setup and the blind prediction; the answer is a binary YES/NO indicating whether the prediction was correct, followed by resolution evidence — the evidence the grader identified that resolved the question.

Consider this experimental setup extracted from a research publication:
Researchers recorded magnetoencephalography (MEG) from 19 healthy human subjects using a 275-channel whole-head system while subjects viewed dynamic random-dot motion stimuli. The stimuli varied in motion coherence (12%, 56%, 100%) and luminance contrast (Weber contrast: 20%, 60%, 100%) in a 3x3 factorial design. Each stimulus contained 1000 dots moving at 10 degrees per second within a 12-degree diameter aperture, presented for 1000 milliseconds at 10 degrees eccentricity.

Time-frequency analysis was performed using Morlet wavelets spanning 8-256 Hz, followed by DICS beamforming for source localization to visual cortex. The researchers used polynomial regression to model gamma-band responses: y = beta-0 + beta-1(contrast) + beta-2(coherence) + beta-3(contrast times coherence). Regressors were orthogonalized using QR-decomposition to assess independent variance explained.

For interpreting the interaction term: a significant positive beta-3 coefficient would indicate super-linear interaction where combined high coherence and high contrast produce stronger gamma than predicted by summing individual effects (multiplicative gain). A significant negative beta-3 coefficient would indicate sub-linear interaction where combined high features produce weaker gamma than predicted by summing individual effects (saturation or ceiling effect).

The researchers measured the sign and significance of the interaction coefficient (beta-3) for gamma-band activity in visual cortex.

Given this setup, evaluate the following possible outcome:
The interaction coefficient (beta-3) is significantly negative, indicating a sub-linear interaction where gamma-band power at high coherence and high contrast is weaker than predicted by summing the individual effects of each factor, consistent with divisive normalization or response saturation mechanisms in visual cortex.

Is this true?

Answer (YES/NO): NO